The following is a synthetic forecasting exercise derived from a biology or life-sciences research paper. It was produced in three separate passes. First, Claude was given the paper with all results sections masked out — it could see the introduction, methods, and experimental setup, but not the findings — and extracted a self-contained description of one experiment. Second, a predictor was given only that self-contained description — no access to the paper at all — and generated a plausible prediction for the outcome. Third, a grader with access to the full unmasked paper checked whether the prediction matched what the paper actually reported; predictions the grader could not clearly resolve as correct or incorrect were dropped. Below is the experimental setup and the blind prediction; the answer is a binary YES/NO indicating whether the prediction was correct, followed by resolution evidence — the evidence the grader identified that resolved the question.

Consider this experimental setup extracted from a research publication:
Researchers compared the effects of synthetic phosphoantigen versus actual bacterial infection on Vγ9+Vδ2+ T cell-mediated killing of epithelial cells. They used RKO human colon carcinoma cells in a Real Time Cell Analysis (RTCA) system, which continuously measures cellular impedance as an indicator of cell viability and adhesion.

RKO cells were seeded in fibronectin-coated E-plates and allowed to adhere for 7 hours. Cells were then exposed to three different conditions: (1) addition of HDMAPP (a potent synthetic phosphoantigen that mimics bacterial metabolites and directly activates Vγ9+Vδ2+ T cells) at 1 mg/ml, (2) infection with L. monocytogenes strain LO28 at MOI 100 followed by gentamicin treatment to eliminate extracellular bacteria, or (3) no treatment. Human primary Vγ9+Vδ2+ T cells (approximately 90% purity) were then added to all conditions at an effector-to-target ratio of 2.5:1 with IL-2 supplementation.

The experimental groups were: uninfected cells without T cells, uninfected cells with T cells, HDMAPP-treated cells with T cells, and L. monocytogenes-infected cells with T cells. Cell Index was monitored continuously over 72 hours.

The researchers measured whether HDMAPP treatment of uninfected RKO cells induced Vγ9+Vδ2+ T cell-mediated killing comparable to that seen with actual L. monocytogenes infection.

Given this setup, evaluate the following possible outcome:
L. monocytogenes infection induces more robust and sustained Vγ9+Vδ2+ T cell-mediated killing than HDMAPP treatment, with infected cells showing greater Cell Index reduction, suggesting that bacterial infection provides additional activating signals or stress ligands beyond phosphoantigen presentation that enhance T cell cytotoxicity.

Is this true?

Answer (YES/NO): NO